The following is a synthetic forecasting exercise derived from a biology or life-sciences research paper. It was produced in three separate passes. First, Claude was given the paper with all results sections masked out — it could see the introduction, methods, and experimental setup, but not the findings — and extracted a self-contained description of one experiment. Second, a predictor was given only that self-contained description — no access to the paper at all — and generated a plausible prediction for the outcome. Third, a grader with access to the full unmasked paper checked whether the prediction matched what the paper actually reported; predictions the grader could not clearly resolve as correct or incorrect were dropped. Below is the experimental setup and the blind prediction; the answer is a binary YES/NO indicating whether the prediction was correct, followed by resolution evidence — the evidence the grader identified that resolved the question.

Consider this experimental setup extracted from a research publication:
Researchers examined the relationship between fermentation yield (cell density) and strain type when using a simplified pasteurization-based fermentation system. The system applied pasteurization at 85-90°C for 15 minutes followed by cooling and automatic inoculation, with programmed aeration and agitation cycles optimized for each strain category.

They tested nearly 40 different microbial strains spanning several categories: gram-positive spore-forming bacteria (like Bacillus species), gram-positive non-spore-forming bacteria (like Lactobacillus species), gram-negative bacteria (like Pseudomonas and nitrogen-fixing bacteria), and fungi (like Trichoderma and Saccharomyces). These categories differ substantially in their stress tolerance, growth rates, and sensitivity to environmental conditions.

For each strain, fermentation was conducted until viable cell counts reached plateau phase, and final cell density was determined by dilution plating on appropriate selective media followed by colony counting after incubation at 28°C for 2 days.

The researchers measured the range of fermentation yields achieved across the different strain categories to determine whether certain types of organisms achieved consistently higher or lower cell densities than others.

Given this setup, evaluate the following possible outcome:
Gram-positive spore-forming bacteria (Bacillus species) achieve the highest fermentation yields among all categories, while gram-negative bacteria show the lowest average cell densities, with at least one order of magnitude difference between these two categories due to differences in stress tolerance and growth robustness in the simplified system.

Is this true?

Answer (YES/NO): NO